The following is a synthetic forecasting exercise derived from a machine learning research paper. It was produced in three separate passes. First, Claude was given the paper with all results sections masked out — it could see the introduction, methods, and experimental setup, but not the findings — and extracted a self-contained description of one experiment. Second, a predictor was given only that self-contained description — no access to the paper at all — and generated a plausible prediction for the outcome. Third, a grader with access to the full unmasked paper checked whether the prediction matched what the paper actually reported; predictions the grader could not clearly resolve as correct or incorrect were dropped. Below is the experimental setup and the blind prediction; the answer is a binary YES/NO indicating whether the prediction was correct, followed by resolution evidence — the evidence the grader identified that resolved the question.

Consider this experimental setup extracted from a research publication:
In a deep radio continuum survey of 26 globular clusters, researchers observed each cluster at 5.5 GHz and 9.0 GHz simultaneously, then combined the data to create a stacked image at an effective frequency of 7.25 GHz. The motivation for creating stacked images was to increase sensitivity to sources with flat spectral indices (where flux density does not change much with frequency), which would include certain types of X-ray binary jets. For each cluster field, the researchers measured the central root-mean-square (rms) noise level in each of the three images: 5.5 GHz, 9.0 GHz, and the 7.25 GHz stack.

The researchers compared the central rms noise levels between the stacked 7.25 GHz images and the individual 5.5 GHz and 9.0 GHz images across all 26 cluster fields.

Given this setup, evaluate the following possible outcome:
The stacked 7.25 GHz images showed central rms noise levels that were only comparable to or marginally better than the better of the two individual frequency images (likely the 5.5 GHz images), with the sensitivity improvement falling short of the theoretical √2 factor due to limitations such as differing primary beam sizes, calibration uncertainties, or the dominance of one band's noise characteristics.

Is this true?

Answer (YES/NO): NO